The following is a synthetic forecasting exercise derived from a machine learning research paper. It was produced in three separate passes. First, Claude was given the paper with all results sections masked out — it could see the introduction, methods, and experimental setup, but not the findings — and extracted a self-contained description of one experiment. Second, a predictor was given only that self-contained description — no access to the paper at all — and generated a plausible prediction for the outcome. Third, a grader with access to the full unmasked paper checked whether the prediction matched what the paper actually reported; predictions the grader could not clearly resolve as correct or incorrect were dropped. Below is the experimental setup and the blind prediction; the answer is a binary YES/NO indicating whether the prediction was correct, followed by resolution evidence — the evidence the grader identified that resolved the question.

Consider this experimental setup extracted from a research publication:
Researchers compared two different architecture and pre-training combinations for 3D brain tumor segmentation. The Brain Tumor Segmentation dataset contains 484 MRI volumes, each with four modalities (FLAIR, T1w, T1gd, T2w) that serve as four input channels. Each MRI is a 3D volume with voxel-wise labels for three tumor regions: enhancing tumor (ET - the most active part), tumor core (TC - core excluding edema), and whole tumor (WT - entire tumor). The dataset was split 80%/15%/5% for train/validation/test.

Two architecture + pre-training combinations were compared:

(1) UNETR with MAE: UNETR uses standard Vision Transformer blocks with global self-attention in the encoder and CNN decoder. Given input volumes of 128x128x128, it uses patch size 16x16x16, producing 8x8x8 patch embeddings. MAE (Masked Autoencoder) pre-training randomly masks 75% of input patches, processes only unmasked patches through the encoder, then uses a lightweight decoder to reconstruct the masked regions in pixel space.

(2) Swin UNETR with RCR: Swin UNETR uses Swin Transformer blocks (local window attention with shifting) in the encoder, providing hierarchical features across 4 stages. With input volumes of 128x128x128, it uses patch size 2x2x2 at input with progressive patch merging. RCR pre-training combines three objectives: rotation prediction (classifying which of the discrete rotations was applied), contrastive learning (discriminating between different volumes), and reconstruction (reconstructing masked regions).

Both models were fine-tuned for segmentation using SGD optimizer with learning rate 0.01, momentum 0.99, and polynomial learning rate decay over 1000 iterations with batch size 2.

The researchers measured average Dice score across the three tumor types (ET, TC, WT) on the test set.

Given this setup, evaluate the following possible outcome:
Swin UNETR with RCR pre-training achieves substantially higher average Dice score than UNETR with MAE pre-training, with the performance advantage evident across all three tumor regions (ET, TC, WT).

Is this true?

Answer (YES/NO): NO